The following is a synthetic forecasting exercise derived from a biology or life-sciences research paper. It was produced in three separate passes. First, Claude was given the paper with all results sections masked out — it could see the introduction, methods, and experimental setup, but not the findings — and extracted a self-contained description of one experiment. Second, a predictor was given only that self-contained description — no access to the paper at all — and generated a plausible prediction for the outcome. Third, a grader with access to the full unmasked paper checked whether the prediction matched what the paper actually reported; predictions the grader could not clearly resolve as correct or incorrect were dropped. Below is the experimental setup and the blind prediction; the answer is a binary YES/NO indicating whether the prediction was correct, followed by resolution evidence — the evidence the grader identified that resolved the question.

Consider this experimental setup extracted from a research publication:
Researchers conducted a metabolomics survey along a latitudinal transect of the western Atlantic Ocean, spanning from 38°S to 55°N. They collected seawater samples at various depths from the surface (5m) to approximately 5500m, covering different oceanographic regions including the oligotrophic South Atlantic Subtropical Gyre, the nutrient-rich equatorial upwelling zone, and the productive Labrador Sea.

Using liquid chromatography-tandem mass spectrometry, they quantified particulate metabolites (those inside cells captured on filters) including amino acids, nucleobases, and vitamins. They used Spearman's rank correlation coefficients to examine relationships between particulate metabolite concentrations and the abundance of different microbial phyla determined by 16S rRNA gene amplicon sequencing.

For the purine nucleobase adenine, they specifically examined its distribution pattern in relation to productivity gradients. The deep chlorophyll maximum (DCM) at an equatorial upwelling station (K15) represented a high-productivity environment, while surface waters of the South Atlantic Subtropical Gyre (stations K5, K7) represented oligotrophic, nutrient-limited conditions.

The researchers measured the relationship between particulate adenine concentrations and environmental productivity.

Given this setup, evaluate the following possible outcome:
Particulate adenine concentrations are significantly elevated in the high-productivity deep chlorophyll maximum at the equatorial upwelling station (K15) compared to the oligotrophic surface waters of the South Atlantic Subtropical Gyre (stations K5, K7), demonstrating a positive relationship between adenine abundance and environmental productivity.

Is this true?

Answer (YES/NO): NO